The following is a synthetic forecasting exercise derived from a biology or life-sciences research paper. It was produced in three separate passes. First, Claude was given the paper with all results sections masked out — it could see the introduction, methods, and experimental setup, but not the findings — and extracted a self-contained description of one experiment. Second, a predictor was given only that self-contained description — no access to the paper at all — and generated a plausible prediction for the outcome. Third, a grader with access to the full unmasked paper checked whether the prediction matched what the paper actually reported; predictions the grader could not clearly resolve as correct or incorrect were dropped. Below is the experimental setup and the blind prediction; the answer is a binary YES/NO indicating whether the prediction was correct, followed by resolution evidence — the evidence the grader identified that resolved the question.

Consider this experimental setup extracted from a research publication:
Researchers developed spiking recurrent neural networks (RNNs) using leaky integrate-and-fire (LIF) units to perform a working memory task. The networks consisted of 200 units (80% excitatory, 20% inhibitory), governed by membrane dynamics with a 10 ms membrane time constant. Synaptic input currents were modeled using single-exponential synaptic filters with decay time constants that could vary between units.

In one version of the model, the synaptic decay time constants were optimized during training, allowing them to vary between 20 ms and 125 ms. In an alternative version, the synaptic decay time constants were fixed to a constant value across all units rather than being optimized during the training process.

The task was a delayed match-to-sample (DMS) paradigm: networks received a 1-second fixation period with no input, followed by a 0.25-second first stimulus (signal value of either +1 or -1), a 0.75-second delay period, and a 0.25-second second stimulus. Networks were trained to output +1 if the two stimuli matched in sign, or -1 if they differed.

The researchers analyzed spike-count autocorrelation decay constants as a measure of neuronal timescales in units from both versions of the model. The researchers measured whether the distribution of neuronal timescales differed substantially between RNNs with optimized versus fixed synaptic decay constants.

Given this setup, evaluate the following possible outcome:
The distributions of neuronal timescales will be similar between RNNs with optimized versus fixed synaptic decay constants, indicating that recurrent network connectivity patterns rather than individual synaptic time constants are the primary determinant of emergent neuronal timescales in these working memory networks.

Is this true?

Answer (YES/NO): YES